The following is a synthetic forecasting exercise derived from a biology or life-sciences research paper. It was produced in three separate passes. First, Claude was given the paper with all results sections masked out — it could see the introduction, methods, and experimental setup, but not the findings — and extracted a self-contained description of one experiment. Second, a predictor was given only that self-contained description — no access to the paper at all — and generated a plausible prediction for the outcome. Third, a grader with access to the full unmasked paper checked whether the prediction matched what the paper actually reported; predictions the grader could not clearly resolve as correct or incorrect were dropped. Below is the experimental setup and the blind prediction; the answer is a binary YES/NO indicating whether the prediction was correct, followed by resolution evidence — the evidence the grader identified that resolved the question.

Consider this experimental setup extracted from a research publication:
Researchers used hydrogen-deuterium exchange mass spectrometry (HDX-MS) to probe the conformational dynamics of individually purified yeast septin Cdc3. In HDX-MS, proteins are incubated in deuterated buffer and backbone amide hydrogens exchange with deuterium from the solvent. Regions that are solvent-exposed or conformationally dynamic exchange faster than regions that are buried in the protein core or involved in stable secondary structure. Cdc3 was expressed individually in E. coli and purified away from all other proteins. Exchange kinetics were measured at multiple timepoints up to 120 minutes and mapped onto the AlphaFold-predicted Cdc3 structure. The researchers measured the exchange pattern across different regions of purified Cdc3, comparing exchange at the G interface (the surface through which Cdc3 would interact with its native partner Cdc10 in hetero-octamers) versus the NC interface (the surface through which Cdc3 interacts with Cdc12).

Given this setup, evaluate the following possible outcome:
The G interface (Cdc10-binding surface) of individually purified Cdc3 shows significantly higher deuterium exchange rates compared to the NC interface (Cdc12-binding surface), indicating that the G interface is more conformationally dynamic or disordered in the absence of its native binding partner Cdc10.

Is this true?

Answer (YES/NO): YES